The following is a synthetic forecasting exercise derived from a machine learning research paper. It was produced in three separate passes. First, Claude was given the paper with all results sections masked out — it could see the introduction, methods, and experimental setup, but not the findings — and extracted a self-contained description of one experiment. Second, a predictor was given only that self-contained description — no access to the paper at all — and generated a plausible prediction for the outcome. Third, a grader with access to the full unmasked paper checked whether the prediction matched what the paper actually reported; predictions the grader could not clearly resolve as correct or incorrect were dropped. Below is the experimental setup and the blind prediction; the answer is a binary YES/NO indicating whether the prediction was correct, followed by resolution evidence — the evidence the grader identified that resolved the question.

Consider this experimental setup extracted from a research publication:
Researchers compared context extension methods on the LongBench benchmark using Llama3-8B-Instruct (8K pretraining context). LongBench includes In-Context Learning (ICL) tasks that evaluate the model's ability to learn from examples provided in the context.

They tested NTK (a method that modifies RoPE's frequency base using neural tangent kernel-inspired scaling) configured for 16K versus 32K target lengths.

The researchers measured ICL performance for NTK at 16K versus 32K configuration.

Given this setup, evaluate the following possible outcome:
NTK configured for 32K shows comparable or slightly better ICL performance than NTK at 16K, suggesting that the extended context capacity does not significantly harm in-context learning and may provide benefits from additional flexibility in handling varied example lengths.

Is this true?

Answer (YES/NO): NO